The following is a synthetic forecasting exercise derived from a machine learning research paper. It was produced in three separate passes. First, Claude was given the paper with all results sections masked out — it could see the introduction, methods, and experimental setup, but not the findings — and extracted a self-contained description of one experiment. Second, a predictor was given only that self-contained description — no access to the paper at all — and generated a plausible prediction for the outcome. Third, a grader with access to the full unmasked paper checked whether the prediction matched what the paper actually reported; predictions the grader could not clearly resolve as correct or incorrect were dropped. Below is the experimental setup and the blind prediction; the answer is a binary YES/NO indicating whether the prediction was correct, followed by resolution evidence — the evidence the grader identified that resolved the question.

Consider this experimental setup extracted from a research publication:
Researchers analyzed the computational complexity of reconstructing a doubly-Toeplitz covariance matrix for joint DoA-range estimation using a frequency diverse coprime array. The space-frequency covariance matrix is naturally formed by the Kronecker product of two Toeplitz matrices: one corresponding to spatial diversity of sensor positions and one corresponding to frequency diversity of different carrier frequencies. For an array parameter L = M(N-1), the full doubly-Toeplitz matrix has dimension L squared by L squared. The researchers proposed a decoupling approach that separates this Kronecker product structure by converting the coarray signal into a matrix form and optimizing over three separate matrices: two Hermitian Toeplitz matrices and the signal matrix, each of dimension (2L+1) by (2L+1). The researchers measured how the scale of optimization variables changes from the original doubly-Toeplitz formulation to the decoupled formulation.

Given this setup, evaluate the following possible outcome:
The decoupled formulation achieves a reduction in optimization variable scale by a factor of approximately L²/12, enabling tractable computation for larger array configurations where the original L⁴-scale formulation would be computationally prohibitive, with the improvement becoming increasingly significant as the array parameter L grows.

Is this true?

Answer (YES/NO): NO